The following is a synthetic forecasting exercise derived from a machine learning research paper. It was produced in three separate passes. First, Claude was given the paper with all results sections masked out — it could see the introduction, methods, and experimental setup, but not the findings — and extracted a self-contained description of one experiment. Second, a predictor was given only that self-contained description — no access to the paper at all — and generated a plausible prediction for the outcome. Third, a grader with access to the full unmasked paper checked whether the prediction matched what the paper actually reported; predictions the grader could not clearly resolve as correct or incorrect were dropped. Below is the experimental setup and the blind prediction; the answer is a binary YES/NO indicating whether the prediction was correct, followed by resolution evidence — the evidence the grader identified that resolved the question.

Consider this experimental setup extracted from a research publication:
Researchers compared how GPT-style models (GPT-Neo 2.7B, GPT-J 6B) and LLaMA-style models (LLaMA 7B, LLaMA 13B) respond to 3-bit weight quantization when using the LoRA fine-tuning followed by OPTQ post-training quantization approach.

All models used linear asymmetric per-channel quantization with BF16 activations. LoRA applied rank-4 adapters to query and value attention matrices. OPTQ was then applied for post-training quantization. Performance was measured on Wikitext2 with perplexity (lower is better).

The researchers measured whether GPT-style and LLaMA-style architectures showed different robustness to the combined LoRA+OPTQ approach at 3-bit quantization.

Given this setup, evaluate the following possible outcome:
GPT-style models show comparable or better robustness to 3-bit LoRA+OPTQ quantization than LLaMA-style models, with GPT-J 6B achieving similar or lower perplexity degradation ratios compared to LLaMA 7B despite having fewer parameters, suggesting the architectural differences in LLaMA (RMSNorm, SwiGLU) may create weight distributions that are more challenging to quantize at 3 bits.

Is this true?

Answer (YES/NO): YES